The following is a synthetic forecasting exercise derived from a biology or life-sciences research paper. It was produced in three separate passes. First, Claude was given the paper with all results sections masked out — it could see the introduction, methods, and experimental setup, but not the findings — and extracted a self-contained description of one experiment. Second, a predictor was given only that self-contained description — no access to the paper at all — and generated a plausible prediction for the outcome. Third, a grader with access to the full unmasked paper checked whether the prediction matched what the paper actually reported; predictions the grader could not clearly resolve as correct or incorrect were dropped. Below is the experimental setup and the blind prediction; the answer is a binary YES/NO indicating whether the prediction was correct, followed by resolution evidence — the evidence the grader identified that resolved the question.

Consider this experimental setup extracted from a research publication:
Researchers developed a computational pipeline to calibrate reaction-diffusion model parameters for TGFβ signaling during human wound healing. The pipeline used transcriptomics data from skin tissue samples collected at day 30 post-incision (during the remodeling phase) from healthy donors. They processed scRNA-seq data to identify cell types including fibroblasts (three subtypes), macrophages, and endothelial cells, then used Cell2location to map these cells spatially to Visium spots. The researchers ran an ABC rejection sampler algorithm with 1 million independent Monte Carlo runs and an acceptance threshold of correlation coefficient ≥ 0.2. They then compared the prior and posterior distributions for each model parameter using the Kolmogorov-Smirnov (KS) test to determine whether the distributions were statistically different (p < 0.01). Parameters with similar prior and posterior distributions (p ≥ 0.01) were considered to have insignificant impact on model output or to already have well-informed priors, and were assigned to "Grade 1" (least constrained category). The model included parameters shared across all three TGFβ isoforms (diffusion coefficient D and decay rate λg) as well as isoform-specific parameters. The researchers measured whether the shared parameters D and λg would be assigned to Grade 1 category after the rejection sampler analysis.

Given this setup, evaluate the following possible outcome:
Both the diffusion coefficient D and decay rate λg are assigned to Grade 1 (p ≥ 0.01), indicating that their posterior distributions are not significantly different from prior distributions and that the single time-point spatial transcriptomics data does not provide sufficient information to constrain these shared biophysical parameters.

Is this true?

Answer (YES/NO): YES